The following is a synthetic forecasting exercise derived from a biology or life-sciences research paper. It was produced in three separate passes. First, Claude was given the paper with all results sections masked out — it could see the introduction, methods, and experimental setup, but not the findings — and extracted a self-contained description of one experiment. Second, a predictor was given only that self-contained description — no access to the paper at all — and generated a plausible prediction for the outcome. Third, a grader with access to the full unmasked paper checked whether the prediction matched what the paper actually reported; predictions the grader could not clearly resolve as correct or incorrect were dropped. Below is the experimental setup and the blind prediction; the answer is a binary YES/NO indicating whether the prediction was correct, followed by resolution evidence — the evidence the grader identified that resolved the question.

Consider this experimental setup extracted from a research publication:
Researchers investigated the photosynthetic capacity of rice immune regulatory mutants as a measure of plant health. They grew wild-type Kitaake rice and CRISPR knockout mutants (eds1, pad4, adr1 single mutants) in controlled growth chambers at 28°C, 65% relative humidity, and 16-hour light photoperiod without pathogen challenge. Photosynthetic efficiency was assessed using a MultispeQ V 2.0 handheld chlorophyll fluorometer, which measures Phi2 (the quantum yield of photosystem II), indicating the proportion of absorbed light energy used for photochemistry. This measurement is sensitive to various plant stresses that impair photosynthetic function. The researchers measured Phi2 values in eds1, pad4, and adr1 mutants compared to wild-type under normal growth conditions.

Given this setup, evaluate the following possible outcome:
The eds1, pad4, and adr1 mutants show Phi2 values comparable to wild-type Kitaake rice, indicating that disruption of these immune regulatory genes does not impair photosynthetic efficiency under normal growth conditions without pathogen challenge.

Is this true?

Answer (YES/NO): YES